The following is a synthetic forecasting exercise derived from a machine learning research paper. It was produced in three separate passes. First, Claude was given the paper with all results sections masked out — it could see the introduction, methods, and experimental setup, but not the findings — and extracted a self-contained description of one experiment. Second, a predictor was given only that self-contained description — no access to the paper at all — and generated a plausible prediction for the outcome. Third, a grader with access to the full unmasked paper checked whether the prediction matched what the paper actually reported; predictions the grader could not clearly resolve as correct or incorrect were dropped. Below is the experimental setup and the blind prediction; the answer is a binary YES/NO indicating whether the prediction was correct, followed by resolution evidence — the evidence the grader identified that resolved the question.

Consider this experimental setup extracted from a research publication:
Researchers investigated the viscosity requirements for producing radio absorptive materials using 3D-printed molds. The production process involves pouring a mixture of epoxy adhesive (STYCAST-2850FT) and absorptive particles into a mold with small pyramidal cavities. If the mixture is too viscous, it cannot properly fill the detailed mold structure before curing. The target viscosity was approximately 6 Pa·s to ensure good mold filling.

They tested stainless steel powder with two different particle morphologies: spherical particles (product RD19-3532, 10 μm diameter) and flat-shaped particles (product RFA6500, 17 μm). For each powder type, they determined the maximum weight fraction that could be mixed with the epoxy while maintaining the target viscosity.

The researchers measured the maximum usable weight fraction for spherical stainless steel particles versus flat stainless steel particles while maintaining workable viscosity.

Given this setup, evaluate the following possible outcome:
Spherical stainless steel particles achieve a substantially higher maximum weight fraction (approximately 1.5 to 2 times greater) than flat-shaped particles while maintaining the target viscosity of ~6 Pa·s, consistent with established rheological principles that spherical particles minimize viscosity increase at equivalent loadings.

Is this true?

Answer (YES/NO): NO